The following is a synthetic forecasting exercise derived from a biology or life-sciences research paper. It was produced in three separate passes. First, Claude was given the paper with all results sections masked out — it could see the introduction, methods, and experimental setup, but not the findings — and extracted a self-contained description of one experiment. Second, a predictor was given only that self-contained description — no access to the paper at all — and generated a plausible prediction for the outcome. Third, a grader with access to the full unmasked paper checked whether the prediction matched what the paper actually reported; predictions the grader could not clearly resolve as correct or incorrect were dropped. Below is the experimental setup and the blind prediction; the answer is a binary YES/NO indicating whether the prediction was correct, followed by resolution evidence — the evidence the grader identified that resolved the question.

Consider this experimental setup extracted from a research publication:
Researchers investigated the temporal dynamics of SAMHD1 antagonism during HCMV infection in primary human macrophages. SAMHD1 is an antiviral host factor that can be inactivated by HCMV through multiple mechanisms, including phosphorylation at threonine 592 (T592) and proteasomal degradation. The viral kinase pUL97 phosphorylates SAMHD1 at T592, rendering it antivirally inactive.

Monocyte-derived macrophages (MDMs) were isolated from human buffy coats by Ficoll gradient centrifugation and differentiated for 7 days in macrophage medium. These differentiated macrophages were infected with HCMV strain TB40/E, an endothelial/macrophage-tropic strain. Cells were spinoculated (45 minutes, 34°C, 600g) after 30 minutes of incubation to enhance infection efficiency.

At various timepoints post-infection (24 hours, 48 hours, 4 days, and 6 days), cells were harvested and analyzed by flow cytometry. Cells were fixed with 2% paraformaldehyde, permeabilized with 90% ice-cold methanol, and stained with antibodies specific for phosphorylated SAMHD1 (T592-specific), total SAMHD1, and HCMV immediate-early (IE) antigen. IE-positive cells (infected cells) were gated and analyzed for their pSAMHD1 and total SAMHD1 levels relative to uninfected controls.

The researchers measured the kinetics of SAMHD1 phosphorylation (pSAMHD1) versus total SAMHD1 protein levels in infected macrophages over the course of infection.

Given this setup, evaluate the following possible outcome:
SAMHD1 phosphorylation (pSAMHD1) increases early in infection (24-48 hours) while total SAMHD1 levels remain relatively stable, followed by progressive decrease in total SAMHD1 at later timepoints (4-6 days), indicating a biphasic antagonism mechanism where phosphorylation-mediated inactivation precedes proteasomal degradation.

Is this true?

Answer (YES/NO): YES